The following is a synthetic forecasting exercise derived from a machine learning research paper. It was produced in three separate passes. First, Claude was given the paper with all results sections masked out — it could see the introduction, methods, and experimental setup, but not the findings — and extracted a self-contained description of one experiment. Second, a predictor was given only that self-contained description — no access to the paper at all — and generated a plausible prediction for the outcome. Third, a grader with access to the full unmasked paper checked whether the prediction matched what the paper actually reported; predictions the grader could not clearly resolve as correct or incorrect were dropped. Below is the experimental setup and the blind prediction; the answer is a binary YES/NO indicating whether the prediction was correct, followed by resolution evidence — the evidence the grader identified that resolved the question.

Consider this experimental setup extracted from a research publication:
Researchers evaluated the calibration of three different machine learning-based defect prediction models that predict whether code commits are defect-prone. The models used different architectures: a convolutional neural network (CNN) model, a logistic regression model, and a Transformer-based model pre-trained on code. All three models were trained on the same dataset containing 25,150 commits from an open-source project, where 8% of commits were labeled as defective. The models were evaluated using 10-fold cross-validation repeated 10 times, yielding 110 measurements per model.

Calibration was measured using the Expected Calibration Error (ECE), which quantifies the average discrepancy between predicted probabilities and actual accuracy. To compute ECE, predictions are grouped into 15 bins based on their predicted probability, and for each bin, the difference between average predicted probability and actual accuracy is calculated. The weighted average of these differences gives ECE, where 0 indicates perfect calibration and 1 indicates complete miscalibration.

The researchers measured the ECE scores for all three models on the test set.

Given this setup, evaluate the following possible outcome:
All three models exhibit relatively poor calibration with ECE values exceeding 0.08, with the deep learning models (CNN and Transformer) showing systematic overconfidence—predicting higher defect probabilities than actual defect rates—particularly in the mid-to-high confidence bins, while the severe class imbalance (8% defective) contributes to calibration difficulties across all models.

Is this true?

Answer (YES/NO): NO